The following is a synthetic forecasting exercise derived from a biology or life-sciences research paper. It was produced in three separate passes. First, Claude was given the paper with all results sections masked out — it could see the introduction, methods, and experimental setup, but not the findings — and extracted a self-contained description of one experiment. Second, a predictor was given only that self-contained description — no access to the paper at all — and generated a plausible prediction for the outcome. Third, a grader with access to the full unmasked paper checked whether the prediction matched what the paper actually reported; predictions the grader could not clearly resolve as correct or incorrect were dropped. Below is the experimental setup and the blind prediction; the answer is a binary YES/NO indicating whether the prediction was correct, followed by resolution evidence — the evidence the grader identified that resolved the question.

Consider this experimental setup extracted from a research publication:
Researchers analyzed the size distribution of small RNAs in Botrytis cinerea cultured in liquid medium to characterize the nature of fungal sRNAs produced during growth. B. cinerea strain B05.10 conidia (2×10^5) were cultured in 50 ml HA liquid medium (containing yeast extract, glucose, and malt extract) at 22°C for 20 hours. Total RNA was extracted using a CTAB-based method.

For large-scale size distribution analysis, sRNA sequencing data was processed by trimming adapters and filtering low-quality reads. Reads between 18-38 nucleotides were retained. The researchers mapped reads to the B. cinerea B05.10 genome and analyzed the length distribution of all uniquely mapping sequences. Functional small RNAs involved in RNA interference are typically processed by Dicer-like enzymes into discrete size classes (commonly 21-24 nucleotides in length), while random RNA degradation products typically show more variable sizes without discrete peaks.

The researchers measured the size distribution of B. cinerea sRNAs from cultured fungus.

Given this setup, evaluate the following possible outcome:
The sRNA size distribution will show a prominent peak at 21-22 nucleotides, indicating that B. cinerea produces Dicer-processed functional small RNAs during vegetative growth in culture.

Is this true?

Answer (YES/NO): NO